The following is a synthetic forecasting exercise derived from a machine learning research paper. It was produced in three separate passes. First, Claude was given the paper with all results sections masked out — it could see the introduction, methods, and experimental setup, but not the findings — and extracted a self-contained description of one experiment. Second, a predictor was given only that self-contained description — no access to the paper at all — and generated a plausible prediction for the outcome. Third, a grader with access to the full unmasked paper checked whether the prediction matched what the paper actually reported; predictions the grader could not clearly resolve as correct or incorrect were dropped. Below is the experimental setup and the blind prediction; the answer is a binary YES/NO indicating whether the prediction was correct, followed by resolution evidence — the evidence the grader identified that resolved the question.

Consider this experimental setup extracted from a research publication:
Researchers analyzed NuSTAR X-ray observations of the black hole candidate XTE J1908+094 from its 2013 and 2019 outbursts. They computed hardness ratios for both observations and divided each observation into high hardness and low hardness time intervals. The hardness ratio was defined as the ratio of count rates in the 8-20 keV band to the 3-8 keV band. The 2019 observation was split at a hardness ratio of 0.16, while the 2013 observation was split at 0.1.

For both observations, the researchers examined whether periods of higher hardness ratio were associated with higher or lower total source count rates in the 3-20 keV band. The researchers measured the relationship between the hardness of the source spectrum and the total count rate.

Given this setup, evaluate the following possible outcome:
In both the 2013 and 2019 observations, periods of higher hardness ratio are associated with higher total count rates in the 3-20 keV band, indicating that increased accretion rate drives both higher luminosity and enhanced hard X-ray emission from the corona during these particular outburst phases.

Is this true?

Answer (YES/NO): YES